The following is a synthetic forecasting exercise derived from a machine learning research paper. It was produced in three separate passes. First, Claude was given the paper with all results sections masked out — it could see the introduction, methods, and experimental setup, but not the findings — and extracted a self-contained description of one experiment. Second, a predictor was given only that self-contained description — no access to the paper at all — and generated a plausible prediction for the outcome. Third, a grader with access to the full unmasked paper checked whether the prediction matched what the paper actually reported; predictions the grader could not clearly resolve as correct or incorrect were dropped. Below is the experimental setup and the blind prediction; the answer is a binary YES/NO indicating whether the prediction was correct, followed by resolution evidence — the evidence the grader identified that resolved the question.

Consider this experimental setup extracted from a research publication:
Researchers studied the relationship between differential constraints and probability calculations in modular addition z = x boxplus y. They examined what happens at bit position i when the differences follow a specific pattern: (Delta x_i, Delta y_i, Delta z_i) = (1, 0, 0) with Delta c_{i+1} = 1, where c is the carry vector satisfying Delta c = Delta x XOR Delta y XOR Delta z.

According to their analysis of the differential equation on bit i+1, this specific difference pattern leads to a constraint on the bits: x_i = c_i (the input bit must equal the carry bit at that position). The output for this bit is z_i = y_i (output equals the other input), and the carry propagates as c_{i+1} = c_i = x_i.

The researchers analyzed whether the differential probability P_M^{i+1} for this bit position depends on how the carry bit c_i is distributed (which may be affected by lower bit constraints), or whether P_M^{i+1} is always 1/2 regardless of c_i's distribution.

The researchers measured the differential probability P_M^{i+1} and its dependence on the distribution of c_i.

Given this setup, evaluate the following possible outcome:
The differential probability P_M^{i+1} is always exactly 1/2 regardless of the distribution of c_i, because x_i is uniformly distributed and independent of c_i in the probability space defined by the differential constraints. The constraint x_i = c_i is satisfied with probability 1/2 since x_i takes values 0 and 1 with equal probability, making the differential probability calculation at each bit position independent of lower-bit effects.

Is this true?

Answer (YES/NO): YES